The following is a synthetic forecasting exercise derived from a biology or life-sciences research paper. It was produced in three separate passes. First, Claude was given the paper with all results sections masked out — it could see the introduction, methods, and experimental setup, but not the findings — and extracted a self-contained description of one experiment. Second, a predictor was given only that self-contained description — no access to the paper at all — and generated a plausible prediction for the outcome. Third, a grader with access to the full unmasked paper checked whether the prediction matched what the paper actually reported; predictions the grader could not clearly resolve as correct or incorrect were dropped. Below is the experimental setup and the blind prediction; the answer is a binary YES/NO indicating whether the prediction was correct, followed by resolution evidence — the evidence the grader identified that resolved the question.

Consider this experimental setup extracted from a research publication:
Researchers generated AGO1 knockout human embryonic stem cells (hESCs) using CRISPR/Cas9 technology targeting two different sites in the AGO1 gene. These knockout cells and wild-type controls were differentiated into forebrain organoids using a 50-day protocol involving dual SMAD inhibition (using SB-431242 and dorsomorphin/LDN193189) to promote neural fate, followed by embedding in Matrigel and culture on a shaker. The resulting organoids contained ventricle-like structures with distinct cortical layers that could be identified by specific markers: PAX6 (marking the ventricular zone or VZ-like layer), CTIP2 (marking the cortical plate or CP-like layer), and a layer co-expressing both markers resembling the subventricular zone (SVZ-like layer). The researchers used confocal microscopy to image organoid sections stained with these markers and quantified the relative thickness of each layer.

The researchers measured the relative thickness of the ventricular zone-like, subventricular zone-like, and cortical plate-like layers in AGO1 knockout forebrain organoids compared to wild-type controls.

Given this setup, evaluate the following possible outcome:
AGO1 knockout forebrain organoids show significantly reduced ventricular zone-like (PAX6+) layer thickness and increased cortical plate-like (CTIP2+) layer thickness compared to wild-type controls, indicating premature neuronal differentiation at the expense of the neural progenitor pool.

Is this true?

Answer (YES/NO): NO